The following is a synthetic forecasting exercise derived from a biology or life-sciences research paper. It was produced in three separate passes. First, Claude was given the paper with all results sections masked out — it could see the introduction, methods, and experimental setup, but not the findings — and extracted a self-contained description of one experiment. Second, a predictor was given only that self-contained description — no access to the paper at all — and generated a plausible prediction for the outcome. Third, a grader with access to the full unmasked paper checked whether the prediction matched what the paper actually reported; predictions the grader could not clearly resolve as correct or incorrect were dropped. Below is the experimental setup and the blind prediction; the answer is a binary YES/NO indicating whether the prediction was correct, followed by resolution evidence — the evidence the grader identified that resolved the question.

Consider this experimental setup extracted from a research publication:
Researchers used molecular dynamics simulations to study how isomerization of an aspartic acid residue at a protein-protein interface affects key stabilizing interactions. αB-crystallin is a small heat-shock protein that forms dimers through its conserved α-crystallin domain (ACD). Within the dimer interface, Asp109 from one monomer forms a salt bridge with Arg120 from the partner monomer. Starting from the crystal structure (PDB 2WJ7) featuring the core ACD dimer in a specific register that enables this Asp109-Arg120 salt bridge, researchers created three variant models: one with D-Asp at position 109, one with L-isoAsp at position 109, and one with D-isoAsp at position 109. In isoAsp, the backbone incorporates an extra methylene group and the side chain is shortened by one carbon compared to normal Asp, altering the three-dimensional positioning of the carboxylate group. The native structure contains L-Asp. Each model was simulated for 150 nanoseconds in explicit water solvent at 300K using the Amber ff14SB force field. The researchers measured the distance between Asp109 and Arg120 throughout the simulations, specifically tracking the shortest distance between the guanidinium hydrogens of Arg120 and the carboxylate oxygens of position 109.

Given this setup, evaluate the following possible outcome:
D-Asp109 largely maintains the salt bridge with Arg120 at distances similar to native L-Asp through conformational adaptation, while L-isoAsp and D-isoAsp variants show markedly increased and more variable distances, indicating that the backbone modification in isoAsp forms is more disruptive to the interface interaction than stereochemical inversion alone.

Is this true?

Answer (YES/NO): NO